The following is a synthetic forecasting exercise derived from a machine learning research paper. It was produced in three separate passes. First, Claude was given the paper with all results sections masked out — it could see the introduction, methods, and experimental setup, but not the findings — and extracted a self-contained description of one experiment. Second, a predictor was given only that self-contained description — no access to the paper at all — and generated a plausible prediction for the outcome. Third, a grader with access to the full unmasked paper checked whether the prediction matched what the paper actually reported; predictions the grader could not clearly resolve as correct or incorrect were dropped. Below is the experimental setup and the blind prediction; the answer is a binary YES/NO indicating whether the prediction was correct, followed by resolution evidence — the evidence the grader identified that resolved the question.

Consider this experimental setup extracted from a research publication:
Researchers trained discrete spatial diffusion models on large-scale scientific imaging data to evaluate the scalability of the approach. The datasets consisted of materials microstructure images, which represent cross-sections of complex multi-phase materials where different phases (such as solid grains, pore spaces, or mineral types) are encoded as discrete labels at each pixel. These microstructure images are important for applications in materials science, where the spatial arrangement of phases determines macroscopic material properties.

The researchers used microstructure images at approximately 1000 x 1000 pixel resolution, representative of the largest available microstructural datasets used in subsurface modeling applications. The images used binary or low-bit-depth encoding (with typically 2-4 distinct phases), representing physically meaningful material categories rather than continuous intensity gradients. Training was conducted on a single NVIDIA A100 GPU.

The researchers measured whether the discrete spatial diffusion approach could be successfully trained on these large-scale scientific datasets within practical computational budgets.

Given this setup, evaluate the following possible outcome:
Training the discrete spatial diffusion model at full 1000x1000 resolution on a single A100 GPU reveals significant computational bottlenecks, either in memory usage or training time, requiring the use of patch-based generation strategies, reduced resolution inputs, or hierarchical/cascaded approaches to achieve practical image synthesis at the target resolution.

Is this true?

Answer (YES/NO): NO